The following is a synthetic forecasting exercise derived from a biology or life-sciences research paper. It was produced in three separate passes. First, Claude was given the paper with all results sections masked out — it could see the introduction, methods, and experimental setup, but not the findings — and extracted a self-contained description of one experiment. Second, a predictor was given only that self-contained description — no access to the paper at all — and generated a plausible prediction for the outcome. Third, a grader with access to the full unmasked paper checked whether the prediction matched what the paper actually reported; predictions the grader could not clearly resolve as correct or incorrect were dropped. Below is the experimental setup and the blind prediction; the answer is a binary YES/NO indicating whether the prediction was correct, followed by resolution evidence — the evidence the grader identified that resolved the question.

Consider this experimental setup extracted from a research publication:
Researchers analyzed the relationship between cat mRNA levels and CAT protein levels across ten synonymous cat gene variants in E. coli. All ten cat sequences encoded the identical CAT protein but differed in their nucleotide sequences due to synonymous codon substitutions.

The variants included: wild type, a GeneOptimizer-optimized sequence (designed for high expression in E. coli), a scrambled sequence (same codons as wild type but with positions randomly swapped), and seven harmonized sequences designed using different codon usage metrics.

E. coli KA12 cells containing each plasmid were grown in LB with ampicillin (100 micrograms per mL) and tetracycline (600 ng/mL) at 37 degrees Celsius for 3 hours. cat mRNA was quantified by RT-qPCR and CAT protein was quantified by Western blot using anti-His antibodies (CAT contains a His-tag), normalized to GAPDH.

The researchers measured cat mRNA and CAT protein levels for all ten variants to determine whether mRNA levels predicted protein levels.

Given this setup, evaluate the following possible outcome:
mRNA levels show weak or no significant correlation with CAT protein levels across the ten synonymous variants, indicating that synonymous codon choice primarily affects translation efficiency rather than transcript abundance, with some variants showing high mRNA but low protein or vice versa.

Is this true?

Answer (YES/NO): NO